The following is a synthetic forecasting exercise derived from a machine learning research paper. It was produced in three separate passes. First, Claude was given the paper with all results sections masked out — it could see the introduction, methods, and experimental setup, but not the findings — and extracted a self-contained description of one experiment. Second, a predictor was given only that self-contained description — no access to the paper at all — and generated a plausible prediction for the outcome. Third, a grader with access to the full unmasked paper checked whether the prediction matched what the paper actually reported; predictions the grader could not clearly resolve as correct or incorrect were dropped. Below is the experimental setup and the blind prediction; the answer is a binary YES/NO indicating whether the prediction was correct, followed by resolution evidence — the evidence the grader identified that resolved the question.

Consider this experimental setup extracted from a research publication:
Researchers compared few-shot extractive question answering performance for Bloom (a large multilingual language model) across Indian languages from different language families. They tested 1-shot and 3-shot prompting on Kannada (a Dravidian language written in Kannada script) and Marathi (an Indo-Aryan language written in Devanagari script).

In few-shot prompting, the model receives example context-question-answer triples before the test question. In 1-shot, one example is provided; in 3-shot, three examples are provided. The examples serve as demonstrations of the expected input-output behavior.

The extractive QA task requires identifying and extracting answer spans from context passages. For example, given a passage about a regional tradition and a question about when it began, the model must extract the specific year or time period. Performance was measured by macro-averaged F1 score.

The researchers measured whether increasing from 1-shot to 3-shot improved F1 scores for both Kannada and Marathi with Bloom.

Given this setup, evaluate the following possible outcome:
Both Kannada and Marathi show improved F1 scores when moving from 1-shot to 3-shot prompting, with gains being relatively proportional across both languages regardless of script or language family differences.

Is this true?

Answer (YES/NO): NO